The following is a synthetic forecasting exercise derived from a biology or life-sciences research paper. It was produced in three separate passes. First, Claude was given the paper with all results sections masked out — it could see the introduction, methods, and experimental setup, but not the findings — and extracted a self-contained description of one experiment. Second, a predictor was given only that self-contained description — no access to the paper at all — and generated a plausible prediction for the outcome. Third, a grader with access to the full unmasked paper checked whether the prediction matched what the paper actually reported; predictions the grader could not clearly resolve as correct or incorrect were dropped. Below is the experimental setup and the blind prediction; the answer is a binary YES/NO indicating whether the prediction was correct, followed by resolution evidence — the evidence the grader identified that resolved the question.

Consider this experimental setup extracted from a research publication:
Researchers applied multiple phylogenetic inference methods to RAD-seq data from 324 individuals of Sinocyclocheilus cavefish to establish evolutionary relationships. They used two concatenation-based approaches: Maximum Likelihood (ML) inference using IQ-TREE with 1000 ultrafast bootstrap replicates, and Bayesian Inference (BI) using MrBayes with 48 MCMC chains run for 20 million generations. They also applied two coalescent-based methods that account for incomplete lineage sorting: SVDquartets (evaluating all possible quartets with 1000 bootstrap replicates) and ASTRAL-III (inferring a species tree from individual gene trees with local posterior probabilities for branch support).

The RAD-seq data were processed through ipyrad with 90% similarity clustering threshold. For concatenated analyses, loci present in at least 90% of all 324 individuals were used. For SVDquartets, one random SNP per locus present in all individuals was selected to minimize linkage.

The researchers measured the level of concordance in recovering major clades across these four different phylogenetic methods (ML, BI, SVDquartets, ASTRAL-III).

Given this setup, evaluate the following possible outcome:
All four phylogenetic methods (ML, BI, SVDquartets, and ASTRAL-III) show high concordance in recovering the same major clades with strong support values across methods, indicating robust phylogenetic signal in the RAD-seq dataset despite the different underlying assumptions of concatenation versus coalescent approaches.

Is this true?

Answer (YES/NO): YES